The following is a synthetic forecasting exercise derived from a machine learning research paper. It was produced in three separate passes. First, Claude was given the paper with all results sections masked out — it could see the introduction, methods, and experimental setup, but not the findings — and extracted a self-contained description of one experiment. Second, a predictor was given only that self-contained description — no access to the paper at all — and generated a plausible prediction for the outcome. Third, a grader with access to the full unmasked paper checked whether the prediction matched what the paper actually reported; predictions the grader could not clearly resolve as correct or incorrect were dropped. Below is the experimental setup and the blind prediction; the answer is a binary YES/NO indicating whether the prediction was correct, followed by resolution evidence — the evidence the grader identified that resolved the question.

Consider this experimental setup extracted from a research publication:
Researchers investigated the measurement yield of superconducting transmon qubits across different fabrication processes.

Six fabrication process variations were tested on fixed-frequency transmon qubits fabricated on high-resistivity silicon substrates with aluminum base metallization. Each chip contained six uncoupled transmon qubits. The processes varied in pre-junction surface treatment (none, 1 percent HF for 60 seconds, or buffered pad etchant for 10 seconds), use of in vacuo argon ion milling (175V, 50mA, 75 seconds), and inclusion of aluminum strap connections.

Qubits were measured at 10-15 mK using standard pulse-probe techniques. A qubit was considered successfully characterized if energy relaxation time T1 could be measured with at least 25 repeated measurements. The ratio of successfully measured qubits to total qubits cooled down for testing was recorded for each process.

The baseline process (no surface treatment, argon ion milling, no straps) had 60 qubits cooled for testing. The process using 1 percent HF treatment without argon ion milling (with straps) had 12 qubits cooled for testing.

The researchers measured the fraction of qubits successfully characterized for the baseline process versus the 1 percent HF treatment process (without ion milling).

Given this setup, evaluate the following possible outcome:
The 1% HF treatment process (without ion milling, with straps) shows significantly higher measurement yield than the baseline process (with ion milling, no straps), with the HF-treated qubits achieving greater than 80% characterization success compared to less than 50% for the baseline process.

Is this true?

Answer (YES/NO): NO